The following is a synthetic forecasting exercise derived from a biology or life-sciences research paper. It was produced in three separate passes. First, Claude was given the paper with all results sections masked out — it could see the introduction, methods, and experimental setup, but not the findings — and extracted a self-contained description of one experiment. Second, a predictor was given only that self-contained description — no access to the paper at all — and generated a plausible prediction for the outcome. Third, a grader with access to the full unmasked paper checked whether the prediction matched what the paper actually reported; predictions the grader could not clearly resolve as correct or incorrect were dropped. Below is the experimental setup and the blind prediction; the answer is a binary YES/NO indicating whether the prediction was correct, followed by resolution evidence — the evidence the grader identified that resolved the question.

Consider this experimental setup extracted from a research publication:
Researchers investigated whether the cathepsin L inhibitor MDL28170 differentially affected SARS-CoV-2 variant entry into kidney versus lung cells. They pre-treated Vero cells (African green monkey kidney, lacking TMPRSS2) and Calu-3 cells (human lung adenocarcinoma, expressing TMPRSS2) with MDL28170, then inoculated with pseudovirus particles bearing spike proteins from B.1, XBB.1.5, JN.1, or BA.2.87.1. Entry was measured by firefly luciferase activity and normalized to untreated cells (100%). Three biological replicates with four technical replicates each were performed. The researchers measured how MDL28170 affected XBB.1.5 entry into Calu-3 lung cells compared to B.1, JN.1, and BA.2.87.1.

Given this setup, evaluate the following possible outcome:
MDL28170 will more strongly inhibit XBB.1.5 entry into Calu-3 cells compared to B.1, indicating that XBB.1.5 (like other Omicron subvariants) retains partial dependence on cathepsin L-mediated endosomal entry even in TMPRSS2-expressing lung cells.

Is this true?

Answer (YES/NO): YES